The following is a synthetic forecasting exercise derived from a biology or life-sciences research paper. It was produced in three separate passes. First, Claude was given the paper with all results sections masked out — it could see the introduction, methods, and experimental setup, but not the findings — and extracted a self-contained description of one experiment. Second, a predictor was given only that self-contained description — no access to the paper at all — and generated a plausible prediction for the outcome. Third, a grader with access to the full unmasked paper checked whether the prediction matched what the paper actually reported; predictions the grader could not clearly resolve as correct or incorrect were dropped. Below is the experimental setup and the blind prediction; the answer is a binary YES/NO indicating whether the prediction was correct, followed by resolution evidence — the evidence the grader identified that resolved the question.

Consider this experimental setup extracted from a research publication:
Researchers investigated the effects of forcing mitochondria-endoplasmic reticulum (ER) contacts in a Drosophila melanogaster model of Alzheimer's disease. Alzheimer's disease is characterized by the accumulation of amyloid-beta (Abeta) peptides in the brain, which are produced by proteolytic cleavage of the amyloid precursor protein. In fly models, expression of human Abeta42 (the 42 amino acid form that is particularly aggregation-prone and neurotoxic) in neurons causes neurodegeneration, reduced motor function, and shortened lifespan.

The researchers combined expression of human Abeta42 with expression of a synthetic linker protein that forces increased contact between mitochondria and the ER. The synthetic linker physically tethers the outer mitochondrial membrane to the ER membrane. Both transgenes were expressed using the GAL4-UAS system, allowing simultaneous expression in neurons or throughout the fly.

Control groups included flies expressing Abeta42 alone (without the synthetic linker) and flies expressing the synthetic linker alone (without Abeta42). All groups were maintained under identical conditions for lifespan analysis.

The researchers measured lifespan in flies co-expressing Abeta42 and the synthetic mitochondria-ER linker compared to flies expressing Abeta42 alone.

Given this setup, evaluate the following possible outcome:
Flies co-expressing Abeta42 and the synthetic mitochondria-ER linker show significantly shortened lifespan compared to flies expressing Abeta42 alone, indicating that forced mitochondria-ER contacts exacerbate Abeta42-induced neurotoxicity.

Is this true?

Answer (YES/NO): NO